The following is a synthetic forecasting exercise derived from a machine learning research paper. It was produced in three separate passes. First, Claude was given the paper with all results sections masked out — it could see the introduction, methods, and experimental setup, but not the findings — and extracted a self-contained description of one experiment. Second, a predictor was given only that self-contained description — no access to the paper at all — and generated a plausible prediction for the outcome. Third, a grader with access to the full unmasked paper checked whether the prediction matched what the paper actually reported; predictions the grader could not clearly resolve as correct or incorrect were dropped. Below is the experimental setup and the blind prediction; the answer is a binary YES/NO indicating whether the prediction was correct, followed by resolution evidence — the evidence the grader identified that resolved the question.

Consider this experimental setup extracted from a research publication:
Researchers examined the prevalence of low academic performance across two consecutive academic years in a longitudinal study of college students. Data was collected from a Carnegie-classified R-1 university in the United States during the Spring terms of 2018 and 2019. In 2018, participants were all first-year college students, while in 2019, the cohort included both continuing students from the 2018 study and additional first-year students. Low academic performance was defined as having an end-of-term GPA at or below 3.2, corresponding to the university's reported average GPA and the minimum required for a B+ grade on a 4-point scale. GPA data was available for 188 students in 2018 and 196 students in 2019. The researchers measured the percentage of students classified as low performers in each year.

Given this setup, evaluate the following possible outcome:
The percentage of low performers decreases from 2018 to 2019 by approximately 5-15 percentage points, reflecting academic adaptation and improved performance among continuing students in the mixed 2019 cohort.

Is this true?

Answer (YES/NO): NO